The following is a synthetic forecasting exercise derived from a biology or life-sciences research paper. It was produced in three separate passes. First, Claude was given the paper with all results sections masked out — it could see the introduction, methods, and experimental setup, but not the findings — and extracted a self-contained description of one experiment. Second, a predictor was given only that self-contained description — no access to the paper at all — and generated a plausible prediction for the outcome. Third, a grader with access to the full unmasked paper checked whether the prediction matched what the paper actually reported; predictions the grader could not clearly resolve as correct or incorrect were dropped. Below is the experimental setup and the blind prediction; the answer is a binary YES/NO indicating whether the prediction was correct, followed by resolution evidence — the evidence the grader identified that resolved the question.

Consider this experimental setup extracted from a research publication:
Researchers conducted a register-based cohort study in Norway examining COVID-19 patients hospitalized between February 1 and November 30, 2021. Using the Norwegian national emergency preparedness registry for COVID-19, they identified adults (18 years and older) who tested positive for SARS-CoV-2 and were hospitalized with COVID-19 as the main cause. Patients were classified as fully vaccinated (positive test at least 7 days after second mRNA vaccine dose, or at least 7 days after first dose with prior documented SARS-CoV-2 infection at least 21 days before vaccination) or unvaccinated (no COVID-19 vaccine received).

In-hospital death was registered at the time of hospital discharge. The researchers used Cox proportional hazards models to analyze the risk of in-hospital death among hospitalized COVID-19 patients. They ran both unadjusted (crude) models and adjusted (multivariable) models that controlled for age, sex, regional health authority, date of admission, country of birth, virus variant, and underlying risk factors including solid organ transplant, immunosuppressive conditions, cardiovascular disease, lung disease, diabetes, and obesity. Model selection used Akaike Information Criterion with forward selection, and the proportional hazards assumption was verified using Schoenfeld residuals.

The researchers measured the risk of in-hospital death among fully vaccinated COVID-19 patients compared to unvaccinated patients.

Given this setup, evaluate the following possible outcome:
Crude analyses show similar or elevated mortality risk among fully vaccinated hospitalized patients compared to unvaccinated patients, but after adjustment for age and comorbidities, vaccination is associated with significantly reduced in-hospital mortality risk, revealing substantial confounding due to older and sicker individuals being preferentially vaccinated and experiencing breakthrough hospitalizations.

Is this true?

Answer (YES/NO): NO